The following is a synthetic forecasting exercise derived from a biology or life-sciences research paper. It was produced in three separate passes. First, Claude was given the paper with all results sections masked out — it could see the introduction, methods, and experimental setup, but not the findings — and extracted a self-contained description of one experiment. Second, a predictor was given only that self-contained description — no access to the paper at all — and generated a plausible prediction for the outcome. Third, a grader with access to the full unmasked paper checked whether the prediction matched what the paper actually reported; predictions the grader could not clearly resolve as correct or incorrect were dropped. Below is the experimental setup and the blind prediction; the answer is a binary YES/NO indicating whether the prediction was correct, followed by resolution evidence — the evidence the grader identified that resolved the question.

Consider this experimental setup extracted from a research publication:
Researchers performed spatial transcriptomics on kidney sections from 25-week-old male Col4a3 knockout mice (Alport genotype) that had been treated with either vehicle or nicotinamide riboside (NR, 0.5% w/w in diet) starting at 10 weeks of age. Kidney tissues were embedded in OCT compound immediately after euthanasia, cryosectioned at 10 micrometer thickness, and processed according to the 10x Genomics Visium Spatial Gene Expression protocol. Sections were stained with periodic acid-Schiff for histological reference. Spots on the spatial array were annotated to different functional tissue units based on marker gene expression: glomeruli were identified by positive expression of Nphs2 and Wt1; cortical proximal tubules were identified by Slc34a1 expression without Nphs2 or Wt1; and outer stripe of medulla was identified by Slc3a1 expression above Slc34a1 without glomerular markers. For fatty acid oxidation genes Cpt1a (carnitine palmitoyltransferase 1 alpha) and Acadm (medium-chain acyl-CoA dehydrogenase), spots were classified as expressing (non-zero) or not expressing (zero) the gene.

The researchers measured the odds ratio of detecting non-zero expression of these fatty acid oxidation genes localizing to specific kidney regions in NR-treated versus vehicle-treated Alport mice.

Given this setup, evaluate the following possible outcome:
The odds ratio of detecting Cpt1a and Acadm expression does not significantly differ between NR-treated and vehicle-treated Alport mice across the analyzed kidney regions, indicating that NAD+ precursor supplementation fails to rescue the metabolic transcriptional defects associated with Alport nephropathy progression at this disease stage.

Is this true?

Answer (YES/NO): NO